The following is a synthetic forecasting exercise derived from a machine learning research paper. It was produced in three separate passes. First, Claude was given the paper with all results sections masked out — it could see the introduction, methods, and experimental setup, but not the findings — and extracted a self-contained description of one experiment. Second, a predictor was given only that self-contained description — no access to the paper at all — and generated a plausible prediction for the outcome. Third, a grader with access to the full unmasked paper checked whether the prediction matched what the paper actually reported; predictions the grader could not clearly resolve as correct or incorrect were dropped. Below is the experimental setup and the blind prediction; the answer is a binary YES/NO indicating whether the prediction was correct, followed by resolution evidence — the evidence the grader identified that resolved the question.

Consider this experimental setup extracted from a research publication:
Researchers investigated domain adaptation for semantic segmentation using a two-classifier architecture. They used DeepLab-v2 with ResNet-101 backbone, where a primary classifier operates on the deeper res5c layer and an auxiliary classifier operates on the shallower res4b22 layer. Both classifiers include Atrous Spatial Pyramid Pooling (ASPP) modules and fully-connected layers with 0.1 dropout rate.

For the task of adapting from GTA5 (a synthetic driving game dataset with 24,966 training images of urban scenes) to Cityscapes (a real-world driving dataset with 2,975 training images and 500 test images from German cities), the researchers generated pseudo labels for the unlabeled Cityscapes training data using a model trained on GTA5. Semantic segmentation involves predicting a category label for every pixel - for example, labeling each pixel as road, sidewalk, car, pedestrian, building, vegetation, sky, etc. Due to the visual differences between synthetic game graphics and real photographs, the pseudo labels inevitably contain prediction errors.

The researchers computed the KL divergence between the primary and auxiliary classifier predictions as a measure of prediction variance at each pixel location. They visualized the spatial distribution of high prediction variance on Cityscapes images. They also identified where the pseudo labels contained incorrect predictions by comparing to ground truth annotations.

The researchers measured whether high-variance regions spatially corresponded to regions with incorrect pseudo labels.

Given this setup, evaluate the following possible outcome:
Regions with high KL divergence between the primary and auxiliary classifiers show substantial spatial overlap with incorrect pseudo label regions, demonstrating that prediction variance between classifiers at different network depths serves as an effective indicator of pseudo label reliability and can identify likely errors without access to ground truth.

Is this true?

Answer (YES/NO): YES